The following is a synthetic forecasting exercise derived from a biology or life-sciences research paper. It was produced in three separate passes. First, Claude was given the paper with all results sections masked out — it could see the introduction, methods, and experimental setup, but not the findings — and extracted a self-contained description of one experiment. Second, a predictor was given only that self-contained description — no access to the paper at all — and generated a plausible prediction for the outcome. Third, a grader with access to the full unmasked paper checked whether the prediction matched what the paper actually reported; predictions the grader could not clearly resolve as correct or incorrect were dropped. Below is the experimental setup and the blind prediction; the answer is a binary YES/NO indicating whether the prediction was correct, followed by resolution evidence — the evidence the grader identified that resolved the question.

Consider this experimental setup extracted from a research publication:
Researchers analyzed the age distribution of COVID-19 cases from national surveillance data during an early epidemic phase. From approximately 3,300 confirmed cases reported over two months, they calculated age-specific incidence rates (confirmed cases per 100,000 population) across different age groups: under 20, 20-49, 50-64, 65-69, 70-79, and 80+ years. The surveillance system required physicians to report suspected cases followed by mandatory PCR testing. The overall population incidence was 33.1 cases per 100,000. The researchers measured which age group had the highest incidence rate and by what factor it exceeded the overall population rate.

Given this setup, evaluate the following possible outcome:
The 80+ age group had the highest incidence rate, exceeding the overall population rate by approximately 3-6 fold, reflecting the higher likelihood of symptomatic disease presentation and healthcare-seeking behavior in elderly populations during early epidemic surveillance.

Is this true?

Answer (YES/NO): YES